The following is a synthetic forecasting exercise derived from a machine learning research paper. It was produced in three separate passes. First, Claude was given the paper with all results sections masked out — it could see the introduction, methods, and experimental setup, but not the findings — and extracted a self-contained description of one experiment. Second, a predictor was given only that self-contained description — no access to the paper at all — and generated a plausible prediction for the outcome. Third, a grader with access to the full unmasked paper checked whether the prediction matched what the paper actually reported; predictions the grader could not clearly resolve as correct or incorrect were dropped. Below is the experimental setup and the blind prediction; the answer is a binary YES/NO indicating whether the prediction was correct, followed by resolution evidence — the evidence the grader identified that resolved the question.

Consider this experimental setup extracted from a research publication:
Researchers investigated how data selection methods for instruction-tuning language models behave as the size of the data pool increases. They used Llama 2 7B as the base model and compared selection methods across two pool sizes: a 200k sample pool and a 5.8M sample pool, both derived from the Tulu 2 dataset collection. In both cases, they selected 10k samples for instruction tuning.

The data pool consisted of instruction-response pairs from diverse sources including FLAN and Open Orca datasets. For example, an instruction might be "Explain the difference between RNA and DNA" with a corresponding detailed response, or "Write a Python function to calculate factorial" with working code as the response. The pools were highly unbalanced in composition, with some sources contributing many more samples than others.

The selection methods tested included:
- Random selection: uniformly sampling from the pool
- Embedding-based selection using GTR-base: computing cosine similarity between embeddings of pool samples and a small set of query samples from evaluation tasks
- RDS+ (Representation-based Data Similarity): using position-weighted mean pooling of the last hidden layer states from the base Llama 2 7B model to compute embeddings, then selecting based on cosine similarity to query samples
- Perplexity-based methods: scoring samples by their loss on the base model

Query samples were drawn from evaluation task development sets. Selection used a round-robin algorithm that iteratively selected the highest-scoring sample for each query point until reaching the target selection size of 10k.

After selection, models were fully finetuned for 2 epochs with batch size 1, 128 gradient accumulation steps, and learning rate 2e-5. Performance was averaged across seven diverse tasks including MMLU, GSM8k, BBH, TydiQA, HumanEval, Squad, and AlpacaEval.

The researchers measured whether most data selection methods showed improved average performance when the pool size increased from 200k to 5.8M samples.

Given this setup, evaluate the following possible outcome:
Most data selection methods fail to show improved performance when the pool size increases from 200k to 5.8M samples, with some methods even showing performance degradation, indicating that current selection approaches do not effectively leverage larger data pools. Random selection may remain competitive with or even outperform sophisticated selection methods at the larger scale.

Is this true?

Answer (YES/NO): YES